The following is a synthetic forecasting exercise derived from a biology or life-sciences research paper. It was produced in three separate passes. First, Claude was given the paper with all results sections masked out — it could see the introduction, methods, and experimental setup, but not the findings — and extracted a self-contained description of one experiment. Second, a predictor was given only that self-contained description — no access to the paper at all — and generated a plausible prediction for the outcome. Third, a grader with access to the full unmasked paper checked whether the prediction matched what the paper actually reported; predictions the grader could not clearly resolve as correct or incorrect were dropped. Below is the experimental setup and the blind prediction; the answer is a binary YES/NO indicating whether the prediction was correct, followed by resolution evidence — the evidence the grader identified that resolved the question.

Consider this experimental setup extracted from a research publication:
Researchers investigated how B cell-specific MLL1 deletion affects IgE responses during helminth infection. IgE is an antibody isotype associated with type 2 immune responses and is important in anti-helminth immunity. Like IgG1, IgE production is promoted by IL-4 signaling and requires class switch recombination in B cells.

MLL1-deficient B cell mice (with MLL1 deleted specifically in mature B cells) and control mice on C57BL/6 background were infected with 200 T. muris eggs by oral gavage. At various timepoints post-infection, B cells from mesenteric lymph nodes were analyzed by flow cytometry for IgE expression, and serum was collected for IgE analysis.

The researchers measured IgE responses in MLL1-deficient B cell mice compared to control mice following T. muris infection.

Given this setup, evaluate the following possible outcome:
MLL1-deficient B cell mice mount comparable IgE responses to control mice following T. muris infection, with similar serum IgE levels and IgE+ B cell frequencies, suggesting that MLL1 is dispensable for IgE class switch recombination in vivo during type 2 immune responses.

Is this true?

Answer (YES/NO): NO